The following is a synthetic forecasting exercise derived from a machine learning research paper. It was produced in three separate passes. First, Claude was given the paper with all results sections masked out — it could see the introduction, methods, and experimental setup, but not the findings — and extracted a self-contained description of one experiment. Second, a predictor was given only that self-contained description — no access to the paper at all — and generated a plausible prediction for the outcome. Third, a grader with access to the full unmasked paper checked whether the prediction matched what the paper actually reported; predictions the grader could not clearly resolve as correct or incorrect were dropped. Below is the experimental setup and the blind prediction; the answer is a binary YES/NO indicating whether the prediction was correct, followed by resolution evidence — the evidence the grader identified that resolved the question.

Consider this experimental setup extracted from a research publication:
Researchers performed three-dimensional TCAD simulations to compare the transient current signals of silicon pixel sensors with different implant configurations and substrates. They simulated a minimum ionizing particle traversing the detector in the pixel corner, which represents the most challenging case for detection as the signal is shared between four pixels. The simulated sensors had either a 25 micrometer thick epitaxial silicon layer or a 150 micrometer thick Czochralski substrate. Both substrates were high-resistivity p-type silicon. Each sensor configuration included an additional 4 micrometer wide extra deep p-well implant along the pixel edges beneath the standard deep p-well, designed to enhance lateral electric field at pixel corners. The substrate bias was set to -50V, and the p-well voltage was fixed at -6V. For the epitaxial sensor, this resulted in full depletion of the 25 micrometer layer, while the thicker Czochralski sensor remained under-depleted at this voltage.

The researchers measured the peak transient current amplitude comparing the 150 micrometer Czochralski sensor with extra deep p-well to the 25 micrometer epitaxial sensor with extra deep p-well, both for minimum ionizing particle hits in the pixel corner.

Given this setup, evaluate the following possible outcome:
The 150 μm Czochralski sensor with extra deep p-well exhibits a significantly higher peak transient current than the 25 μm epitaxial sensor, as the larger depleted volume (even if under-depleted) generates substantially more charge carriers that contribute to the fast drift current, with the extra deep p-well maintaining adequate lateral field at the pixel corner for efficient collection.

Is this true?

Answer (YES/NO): YES